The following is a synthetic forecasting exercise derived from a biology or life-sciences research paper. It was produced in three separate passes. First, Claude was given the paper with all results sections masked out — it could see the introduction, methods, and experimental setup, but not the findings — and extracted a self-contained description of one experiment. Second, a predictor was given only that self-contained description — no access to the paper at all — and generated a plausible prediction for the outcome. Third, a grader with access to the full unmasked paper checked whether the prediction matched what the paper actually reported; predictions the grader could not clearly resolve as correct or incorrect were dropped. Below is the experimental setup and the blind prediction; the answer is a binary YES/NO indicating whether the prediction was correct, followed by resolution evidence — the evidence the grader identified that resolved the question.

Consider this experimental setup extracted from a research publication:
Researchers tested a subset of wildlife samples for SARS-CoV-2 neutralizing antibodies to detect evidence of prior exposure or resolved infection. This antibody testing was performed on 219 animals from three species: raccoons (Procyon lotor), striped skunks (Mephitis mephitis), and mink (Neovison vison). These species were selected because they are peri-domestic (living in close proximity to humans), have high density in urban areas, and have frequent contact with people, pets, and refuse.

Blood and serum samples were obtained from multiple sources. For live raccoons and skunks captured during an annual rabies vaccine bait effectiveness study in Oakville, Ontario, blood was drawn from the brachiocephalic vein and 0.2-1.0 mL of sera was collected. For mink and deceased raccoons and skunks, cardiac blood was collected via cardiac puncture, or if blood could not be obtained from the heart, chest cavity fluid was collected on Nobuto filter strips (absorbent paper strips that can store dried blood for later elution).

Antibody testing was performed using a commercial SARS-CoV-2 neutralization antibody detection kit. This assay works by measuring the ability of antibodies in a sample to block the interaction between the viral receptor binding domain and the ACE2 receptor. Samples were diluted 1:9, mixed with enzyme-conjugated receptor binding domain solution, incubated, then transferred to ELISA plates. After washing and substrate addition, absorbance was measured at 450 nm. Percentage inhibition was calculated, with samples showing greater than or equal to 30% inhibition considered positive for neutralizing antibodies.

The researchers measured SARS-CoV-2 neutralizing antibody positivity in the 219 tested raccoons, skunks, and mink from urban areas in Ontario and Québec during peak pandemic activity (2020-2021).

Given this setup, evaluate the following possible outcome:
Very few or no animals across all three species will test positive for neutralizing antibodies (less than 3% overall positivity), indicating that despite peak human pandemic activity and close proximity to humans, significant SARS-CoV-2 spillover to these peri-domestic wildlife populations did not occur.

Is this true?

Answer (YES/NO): YES